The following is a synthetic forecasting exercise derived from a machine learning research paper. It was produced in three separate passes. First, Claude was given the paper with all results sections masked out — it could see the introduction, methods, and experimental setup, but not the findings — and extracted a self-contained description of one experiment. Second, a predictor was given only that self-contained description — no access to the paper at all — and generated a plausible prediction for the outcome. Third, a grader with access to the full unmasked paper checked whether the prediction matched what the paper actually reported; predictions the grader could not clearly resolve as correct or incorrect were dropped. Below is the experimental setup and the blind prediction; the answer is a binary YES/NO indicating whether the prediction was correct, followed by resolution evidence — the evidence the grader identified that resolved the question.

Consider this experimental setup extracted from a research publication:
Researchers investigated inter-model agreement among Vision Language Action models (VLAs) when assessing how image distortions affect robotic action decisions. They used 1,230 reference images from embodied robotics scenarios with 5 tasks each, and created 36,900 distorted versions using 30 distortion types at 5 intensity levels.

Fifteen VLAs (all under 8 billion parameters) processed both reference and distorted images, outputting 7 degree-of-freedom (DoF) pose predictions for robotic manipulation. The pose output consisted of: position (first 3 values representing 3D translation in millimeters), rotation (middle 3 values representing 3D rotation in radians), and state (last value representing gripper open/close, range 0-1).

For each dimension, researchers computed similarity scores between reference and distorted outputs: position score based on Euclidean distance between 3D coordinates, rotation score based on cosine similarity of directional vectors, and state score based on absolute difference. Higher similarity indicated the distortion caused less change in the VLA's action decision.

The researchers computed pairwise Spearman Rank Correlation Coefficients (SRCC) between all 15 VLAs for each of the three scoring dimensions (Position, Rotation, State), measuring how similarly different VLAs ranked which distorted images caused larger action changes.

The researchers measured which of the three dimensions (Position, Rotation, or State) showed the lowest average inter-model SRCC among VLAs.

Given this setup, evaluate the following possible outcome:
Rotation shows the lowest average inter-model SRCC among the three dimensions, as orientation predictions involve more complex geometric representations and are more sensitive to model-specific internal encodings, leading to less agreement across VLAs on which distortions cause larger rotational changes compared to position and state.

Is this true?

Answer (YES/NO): YES